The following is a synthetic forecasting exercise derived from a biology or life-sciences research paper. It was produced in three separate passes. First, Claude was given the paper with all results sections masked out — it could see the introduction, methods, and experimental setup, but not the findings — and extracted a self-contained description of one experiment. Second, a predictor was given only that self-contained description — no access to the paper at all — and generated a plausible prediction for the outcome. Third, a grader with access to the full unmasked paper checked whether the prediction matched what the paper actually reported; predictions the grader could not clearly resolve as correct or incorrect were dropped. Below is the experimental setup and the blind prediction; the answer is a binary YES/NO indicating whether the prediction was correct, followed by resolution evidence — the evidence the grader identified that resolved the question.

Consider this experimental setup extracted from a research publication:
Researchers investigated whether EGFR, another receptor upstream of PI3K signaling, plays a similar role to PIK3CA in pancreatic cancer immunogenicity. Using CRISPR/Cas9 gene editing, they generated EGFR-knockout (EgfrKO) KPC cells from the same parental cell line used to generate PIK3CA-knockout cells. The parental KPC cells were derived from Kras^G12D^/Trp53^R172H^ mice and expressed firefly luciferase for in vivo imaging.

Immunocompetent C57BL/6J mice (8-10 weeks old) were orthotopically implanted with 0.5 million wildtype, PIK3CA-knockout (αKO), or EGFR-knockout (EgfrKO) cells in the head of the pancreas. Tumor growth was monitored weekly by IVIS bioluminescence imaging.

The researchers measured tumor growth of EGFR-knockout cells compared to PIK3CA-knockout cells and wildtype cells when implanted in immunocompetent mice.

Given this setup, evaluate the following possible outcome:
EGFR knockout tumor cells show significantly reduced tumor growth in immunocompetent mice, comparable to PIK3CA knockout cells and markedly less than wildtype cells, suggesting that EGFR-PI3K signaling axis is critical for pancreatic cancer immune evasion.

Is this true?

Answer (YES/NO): NO